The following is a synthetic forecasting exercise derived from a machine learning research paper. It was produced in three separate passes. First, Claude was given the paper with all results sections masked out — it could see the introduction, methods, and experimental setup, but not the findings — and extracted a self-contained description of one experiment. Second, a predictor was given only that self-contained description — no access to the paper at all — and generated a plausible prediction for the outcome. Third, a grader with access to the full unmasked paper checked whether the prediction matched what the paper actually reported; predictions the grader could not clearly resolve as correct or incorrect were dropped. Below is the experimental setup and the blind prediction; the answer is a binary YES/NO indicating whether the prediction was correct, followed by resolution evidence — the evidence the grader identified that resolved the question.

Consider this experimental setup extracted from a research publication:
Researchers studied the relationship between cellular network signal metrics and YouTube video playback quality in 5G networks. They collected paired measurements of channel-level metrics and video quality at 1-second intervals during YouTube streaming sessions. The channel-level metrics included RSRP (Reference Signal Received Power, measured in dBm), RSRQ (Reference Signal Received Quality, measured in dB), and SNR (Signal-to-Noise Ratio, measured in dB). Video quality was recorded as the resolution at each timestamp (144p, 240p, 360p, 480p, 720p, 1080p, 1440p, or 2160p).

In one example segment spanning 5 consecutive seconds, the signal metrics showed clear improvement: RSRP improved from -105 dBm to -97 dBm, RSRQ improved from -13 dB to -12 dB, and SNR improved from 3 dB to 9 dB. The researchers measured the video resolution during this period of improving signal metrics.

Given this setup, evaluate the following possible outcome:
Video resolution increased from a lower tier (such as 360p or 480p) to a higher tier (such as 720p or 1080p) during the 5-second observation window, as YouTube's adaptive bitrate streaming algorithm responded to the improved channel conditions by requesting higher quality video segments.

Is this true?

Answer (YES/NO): NO